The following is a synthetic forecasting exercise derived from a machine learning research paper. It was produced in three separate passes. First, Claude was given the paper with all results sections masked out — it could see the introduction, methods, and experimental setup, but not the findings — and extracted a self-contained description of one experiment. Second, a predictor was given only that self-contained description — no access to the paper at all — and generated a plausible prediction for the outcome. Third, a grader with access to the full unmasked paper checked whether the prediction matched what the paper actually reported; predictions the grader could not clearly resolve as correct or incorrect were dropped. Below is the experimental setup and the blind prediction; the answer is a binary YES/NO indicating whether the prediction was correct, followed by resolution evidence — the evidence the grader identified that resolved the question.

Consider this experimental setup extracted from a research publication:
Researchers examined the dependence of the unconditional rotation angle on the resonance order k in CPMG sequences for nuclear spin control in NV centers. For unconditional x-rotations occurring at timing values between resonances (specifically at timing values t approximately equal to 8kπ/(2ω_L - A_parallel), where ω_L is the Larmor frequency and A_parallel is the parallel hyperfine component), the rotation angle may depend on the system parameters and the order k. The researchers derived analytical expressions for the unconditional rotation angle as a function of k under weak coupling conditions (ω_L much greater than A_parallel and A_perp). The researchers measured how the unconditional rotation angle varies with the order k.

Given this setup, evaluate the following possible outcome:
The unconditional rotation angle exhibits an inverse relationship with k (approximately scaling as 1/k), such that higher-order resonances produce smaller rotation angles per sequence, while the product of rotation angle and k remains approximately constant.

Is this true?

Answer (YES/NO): NO